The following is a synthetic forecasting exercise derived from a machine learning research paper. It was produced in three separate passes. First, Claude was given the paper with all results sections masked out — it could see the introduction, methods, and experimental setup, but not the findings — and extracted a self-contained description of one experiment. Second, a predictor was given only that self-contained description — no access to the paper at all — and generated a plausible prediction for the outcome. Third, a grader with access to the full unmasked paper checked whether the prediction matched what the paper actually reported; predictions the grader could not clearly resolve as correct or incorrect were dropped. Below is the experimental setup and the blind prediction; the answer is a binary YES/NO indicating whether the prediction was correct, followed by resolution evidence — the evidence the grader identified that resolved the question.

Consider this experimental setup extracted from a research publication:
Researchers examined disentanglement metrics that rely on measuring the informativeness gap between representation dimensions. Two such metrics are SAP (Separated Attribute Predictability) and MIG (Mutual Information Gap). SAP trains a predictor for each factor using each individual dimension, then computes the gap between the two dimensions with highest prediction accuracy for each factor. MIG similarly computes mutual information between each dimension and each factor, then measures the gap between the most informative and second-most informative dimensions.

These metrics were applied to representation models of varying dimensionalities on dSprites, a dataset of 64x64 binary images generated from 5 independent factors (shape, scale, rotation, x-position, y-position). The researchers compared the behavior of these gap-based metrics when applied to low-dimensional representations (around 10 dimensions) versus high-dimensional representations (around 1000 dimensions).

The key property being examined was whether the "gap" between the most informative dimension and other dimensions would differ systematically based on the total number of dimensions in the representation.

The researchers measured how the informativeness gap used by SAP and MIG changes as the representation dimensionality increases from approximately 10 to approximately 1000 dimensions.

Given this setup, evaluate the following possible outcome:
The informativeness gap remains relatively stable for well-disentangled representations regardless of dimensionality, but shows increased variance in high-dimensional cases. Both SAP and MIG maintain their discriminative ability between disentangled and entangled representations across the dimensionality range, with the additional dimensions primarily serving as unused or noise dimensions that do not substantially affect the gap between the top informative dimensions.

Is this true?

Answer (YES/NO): NO